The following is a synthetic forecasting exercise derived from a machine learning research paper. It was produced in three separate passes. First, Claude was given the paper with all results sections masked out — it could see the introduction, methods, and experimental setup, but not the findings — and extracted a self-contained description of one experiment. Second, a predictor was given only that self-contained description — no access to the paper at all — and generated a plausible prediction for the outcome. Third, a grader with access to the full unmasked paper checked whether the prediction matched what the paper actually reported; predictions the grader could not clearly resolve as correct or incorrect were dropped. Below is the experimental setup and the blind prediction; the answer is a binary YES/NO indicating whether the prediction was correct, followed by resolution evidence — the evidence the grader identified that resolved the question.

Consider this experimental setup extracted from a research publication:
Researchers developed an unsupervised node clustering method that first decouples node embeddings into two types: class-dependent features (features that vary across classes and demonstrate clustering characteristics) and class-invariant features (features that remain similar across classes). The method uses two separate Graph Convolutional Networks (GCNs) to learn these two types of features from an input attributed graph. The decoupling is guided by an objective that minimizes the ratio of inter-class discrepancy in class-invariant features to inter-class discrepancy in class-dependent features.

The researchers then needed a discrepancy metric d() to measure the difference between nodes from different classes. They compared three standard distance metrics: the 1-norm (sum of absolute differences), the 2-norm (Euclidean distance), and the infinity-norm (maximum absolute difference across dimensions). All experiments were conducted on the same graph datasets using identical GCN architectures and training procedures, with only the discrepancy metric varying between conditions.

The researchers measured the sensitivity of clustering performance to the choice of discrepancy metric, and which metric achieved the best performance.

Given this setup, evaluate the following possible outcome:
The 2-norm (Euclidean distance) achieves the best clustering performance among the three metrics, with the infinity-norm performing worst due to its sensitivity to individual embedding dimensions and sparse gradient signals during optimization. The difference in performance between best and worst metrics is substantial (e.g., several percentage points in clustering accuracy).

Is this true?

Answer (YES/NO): NO